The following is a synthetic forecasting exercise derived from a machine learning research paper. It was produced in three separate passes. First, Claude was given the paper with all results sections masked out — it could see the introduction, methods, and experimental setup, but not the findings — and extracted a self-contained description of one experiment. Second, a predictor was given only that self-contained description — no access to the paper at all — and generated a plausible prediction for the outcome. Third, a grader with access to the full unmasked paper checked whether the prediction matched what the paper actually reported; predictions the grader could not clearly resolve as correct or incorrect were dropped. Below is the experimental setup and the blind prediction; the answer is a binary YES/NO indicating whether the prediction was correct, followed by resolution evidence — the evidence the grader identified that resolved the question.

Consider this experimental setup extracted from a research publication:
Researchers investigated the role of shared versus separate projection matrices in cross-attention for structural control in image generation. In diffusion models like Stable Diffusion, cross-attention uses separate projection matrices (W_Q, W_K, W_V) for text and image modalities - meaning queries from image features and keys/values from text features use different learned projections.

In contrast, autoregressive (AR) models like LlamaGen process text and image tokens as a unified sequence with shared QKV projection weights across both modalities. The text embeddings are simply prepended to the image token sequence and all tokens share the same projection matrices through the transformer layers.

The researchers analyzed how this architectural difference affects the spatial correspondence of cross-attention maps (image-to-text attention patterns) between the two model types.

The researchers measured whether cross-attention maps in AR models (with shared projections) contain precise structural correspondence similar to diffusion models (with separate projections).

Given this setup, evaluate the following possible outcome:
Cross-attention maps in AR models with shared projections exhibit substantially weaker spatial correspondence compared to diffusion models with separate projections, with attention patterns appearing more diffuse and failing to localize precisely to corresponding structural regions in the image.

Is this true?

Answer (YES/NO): YES